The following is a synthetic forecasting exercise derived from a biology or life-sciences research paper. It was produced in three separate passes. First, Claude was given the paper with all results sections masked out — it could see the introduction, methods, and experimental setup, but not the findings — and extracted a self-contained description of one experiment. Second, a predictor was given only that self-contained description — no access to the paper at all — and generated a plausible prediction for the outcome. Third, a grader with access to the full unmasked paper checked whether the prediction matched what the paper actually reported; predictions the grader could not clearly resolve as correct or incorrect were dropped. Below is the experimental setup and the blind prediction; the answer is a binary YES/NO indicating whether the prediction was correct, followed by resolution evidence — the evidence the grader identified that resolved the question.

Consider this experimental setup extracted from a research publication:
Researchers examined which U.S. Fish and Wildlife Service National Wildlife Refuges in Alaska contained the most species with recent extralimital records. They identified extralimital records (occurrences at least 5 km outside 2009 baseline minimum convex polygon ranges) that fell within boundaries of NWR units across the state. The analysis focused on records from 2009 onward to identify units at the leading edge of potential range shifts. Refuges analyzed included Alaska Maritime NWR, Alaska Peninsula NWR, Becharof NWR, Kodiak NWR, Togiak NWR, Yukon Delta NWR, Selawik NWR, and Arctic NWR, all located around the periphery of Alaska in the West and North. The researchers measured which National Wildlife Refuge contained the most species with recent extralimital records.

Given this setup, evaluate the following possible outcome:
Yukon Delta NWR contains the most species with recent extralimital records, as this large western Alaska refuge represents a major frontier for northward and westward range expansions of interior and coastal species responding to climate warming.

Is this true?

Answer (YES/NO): NO